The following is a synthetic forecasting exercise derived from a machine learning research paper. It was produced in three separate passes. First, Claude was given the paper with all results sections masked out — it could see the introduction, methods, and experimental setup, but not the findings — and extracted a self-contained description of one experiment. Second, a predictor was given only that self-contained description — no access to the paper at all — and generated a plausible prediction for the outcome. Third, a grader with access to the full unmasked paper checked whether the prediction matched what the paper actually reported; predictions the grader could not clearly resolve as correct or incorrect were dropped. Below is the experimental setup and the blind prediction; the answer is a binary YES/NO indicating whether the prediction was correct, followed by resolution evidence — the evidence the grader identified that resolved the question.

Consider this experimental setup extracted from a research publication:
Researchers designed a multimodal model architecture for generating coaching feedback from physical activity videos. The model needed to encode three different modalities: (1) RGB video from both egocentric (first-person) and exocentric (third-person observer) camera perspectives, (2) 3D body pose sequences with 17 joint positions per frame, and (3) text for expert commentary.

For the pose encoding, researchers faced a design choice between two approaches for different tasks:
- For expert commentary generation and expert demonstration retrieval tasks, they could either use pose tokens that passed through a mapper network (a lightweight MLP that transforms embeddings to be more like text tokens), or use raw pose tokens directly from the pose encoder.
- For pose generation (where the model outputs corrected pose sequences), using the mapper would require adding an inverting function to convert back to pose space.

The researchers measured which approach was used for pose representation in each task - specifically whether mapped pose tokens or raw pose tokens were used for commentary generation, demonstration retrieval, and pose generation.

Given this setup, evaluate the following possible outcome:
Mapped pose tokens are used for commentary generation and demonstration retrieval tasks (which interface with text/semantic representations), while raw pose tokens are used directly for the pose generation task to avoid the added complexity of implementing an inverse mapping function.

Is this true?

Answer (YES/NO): YES